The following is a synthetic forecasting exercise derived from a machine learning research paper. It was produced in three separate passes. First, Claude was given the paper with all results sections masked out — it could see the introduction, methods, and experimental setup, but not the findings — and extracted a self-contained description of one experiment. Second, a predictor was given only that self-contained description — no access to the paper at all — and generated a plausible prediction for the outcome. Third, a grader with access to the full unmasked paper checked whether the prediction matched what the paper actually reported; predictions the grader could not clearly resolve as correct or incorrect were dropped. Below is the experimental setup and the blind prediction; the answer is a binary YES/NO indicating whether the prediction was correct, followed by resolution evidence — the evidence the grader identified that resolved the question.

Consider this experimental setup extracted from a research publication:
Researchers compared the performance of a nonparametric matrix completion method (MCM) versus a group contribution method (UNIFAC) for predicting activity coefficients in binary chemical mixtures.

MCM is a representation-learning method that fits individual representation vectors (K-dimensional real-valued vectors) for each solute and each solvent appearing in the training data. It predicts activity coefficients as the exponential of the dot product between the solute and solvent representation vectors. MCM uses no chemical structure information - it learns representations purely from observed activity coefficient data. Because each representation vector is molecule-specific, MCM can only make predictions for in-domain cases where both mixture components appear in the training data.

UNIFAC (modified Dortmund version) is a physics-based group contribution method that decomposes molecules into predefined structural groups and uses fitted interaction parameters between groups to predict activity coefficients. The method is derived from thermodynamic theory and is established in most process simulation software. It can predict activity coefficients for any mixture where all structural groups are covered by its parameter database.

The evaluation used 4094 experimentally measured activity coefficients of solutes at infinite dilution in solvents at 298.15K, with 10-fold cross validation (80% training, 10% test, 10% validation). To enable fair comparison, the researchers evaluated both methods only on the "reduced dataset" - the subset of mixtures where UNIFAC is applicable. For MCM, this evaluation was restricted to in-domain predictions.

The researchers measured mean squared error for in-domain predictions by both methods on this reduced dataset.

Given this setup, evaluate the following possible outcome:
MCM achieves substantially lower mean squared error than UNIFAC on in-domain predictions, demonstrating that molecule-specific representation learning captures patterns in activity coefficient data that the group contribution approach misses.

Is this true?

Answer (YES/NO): YES